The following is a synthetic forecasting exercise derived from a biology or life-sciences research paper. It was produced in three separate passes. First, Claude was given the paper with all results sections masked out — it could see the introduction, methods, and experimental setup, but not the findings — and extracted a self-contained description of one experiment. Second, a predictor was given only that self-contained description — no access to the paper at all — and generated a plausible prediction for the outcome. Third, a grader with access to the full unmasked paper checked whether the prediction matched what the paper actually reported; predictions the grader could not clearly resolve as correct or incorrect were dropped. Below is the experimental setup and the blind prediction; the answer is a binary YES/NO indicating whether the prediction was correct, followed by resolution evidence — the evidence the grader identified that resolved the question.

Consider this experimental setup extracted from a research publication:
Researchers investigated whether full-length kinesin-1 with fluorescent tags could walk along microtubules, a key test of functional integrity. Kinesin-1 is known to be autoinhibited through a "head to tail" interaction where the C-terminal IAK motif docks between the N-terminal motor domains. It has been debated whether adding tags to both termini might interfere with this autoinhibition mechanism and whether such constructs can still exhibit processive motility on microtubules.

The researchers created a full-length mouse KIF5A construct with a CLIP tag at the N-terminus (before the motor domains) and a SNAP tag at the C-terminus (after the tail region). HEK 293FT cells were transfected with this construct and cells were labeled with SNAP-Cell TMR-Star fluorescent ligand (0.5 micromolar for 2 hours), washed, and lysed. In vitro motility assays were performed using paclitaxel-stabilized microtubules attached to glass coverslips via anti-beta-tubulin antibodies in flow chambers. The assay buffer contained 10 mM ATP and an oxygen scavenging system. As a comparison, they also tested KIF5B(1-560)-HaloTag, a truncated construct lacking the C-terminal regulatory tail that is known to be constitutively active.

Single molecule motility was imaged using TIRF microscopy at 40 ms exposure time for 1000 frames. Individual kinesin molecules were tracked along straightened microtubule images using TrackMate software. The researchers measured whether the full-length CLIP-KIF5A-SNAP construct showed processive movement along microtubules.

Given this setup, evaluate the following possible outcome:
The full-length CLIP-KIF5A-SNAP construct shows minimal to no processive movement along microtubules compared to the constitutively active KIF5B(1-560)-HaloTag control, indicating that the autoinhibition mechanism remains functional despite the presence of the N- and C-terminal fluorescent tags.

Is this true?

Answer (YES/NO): YES